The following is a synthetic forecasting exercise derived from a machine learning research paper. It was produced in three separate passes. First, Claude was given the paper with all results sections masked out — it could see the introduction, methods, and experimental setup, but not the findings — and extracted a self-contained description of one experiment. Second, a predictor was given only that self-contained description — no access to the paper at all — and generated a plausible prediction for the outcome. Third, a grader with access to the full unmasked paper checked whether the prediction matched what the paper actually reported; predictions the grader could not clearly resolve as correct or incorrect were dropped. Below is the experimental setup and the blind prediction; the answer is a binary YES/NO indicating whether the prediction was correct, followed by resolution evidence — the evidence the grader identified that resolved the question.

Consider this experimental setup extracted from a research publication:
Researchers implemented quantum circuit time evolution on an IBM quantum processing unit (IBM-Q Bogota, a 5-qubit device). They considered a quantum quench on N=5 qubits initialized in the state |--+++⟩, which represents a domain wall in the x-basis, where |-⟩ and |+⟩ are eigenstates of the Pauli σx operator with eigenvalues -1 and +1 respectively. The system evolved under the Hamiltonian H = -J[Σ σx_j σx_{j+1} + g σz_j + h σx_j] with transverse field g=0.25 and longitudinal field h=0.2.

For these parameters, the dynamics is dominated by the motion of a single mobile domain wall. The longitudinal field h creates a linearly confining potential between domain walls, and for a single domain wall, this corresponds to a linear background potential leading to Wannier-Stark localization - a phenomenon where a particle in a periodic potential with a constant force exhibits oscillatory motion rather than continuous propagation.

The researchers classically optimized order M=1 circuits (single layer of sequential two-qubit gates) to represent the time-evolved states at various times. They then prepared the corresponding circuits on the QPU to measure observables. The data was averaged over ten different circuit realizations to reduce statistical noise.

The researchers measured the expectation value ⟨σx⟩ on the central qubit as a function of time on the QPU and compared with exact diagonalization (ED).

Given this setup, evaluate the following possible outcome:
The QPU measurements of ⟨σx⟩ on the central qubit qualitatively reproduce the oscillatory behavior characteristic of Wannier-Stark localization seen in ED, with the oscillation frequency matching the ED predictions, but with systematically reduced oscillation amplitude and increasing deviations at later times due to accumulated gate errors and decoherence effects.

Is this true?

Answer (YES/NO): NO